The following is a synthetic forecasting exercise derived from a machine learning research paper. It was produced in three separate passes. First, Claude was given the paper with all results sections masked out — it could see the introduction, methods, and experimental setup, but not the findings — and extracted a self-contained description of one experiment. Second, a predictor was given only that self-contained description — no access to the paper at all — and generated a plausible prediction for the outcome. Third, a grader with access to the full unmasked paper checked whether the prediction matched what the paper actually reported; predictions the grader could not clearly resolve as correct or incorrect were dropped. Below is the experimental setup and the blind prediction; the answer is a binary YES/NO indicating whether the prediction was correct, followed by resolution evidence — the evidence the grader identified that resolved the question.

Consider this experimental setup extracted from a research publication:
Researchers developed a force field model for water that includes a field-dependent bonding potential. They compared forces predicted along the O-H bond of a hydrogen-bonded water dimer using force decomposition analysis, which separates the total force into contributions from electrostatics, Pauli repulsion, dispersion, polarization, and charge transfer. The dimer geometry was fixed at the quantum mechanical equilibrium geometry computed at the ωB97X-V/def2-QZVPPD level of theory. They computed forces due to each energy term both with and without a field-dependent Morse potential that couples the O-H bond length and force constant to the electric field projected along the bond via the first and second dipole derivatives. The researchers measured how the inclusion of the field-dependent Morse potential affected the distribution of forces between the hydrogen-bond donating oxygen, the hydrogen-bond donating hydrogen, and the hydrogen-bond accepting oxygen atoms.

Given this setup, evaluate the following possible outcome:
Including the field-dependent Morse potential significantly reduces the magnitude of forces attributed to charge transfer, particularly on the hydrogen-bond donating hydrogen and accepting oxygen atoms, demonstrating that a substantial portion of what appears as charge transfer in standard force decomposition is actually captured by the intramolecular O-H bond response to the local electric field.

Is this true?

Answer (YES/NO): NO